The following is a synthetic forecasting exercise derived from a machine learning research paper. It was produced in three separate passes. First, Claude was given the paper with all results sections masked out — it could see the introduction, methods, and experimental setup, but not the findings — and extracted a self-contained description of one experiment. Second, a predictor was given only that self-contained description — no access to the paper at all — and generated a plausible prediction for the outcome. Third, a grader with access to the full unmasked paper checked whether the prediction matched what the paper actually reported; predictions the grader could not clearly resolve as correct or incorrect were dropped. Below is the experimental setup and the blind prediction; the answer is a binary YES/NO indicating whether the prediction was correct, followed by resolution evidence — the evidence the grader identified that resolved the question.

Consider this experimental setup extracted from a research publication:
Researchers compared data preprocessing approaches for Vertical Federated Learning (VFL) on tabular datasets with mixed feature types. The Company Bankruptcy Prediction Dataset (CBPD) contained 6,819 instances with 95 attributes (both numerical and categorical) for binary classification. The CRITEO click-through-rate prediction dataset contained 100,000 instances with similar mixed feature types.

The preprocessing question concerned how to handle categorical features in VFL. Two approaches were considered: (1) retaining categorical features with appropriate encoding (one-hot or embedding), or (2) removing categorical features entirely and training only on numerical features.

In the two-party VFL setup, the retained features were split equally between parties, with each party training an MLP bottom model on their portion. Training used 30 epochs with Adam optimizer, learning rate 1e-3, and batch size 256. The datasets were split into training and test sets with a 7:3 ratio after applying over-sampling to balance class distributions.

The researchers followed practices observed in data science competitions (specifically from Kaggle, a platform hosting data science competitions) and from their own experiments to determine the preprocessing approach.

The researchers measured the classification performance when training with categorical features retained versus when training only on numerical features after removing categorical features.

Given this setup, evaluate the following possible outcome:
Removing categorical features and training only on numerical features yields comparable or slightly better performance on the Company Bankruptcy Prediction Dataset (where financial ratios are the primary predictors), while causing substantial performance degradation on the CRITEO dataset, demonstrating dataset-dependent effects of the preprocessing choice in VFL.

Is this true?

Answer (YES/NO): NO